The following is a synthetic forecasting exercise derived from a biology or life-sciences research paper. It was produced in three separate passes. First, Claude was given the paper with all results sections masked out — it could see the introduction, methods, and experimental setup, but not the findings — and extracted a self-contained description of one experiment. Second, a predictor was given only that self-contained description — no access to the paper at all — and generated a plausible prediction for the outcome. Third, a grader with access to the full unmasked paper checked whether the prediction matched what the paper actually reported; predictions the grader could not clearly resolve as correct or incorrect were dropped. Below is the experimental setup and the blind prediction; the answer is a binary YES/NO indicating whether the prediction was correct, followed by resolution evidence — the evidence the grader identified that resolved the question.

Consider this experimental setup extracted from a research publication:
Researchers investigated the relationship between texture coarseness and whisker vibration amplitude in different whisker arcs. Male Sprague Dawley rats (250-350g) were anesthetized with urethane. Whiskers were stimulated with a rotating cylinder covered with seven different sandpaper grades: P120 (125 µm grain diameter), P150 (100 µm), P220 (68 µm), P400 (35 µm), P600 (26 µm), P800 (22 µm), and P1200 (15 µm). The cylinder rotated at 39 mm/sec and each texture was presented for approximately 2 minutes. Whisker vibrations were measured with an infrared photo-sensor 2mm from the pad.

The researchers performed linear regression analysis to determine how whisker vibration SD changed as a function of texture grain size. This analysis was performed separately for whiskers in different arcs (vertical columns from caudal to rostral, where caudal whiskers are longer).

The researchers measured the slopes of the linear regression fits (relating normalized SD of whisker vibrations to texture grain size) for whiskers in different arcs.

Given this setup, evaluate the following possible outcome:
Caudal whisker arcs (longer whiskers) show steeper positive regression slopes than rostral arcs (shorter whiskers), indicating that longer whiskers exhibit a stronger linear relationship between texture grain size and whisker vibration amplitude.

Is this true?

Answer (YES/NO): NO